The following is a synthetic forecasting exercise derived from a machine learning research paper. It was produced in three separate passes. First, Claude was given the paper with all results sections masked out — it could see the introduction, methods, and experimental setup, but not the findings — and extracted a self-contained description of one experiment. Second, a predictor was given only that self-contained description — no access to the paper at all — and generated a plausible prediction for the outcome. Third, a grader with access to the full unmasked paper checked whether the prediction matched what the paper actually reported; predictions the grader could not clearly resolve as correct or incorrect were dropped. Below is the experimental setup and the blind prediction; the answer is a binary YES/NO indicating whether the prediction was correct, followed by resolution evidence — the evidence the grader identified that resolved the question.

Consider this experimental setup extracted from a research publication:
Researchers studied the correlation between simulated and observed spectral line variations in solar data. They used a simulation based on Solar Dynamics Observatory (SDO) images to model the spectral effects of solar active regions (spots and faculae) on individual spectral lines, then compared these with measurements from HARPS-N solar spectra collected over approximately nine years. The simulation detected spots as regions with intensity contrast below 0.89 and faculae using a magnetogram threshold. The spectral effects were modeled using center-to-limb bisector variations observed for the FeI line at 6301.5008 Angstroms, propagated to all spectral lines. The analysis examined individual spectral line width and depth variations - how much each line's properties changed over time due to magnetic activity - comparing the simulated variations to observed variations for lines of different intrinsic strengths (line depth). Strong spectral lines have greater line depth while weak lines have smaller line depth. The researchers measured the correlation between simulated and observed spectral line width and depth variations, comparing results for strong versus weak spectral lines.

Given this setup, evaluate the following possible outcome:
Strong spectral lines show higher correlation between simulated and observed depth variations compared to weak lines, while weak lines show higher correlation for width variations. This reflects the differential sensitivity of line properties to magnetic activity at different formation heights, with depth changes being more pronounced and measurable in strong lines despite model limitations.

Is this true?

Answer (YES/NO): NO